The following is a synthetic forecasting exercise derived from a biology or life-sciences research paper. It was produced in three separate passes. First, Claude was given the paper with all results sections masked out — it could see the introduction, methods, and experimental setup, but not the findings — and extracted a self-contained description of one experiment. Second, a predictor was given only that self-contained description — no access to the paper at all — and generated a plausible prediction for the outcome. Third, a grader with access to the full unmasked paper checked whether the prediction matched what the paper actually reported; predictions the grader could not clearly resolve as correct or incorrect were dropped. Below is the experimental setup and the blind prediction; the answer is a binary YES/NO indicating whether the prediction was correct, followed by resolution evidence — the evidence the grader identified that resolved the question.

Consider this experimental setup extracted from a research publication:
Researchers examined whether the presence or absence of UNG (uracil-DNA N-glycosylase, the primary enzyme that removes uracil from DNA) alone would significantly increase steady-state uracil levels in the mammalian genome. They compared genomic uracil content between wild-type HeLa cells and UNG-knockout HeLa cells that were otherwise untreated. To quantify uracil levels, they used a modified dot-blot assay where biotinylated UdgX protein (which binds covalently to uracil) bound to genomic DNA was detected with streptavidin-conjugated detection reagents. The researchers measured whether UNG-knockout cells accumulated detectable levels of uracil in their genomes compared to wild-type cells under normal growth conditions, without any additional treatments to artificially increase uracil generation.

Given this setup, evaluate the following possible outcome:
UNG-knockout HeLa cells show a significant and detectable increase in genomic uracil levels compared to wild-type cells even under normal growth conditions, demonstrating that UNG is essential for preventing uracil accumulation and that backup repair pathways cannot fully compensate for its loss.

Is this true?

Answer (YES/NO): NO